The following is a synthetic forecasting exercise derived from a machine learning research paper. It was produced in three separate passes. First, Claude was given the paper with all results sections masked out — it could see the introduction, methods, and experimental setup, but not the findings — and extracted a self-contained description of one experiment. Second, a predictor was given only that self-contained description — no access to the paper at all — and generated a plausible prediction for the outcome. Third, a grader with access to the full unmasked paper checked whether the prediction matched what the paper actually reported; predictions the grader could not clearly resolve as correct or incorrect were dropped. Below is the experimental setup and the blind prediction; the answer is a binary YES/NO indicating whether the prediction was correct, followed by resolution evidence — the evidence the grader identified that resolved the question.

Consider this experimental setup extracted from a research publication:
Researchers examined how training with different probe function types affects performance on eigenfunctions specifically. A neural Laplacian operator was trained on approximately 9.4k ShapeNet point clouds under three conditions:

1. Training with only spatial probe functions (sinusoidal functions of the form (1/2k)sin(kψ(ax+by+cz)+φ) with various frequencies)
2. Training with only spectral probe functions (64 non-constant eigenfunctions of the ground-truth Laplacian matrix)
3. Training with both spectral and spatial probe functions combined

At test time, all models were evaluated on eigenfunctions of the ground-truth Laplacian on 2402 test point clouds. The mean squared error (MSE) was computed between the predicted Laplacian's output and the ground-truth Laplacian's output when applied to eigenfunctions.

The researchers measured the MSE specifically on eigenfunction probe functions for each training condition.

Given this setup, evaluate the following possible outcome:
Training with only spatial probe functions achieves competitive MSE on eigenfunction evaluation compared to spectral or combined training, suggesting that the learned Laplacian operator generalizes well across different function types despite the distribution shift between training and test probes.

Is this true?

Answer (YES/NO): NO